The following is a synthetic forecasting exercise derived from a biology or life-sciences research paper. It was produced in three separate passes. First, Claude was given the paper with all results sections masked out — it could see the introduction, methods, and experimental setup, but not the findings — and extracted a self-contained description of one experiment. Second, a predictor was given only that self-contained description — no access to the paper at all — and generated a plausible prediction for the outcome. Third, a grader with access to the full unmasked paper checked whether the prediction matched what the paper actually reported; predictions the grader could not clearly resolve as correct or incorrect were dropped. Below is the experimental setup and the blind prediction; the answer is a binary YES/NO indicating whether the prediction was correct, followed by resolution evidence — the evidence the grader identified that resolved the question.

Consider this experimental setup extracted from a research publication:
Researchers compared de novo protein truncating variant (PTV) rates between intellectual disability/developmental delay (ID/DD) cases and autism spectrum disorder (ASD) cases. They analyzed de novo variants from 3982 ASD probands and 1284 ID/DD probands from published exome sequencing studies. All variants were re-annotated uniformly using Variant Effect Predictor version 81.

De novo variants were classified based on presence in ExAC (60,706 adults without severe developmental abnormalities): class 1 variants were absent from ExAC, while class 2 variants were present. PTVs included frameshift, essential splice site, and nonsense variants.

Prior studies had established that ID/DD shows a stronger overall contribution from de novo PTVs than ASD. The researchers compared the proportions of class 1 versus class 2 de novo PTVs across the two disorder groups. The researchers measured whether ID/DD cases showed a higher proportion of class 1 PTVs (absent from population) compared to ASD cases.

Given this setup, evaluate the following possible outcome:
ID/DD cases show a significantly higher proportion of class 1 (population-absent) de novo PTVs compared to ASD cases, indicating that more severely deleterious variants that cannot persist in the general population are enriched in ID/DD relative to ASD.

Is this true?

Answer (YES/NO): NO